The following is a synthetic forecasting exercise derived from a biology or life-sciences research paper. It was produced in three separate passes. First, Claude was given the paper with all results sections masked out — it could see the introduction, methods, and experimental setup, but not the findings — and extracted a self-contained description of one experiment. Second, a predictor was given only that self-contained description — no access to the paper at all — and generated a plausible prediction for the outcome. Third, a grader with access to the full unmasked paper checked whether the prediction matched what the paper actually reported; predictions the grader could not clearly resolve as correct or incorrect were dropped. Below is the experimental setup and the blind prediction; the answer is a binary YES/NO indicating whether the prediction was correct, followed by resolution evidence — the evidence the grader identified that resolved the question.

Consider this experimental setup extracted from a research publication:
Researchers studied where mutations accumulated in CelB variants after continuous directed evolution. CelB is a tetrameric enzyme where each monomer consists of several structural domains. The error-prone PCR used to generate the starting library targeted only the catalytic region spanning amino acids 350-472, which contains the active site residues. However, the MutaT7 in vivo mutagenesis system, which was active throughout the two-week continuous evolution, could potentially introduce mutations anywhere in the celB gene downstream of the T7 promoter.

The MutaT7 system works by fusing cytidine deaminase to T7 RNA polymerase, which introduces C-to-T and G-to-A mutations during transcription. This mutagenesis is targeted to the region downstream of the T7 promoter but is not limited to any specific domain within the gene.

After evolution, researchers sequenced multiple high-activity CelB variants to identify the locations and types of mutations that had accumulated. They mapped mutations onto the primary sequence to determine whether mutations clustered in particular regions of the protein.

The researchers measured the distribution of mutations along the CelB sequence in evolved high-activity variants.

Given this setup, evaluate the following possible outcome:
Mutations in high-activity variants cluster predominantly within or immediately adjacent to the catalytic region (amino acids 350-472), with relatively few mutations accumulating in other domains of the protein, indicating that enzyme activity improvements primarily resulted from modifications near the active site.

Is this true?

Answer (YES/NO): NO